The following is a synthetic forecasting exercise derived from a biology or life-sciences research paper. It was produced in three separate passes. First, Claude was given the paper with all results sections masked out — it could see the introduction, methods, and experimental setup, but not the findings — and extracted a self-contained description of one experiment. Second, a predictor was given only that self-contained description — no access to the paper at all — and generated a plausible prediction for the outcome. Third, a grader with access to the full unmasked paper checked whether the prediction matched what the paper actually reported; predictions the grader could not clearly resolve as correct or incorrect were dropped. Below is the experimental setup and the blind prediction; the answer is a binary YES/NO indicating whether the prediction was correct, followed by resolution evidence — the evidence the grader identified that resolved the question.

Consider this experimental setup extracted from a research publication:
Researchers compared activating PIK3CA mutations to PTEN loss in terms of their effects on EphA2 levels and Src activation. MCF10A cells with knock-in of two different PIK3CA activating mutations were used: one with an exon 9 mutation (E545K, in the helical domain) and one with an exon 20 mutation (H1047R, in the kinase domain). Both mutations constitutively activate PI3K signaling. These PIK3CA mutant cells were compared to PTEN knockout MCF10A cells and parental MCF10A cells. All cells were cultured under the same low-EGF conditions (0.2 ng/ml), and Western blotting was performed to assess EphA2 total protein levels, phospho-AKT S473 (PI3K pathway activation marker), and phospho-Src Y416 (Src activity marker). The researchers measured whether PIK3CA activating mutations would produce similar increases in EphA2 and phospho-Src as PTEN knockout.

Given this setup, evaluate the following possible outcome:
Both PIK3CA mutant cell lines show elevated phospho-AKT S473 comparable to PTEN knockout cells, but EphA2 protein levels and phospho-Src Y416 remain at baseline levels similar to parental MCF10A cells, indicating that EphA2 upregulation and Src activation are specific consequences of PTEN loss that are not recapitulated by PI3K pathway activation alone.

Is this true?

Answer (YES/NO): NO